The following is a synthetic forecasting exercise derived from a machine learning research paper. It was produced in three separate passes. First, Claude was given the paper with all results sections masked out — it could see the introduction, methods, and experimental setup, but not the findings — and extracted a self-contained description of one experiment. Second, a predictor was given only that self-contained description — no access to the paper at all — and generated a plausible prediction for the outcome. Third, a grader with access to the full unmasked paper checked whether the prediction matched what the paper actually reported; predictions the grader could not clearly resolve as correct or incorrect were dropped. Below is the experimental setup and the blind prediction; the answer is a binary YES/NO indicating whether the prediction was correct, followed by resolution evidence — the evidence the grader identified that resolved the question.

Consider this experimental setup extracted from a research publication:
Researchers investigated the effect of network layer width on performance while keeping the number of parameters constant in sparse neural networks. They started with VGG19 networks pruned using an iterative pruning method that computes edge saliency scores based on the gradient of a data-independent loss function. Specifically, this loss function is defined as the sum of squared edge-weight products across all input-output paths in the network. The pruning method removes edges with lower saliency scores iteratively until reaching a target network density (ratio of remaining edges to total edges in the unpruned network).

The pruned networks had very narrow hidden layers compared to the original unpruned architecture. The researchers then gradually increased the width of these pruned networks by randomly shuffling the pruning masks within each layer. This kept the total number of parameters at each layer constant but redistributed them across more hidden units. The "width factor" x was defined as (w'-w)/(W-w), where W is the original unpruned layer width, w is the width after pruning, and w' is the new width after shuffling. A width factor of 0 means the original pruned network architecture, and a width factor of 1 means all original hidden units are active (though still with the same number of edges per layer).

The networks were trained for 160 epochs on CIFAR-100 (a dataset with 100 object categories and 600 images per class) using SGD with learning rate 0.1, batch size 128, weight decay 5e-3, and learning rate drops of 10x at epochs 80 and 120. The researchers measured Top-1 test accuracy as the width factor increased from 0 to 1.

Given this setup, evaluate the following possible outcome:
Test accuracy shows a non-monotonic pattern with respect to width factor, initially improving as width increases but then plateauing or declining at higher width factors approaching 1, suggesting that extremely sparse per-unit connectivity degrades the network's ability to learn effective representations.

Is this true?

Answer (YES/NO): NO